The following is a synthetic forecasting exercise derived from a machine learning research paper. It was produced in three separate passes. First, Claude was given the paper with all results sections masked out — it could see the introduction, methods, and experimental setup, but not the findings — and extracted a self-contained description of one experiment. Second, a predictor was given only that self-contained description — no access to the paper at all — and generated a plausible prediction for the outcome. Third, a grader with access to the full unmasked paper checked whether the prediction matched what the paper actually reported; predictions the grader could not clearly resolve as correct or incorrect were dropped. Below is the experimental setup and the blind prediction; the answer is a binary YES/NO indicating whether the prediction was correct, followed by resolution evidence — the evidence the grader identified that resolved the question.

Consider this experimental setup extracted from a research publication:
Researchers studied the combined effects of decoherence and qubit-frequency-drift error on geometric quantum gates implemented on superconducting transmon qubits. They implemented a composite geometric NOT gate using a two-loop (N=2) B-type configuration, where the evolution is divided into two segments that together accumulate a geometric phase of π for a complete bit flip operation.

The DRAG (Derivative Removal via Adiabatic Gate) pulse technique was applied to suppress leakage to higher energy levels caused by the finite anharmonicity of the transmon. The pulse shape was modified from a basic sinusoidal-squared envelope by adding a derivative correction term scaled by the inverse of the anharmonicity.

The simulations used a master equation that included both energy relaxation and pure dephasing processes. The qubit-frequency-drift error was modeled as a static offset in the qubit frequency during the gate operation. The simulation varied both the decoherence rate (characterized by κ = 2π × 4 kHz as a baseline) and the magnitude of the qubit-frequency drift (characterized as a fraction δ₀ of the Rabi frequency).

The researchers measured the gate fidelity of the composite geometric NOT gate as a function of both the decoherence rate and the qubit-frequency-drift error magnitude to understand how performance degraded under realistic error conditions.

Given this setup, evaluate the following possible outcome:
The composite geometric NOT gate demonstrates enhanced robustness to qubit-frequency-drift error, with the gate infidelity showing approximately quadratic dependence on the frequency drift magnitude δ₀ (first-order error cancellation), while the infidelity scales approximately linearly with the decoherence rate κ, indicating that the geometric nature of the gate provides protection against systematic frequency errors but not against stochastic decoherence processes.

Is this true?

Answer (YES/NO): NO